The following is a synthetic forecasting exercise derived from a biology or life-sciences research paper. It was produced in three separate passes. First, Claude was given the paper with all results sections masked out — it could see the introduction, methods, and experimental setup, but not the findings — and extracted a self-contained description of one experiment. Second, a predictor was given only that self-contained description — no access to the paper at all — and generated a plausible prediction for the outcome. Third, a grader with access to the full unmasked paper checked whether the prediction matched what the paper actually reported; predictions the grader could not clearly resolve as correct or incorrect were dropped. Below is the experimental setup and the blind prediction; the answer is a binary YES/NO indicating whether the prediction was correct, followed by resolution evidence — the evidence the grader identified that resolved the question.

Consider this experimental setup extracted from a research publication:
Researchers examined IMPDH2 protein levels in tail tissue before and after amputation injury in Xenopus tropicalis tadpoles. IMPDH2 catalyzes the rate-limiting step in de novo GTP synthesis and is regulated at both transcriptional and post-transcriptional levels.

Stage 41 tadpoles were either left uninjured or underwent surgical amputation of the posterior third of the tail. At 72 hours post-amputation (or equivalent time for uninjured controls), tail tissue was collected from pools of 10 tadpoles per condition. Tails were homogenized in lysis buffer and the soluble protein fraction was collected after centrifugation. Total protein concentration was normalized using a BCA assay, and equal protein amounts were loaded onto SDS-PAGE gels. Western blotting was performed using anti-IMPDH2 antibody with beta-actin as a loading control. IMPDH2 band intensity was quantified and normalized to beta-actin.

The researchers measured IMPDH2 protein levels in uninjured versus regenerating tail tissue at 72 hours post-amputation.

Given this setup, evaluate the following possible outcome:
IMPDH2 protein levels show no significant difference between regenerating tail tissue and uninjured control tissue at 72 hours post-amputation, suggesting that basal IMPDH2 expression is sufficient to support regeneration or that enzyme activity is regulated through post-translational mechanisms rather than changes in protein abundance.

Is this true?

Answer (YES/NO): YES